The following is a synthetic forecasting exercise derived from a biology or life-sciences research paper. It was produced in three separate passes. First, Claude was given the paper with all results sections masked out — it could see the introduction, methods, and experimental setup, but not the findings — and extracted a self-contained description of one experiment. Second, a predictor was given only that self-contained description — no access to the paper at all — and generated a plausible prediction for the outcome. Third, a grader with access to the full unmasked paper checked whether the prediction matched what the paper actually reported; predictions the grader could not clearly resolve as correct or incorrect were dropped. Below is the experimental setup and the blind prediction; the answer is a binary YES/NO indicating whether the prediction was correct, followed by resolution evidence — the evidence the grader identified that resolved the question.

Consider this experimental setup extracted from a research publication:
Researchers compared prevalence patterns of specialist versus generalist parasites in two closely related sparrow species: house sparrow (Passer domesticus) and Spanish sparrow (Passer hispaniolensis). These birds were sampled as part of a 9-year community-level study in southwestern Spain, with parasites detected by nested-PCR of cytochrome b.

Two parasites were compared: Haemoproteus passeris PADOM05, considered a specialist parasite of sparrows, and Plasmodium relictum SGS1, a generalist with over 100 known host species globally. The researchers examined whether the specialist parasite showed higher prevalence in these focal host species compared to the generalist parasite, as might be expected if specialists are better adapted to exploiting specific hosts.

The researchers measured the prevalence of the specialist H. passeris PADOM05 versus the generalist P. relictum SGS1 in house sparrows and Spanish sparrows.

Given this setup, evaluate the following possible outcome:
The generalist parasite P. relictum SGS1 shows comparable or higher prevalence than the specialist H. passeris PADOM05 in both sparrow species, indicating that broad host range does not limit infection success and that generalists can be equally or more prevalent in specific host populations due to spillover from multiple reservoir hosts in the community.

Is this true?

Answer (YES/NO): NO